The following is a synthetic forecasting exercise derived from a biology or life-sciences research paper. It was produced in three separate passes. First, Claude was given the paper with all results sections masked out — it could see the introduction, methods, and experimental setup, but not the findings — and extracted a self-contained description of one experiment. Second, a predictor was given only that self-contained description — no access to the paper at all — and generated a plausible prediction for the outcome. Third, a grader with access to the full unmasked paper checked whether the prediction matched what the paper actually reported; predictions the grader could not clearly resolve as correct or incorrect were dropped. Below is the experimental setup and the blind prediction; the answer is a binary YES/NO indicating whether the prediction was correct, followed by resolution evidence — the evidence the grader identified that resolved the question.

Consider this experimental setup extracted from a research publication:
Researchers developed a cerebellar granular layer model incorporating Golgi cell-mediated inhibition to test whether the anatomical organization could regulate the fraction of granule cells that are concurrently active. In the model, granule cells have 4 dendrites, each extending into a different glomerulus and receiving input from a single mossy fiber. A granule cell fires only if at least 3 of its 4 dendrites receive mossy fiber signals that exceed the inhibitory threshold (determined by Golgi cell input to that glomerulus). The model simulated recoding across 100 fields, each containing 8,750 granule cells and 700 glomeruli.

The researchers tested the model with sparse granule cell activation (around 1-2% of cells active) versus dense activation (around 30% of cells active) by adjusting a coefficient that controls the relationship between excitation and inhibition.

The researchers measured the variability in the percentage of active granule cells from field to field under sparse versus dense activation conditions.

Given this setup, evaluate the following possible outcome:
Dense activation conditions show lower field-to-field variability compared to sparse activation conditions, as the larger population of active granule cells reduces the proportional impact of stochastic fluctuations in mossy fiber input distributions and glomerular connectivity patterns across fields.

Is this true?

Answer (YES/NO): NO